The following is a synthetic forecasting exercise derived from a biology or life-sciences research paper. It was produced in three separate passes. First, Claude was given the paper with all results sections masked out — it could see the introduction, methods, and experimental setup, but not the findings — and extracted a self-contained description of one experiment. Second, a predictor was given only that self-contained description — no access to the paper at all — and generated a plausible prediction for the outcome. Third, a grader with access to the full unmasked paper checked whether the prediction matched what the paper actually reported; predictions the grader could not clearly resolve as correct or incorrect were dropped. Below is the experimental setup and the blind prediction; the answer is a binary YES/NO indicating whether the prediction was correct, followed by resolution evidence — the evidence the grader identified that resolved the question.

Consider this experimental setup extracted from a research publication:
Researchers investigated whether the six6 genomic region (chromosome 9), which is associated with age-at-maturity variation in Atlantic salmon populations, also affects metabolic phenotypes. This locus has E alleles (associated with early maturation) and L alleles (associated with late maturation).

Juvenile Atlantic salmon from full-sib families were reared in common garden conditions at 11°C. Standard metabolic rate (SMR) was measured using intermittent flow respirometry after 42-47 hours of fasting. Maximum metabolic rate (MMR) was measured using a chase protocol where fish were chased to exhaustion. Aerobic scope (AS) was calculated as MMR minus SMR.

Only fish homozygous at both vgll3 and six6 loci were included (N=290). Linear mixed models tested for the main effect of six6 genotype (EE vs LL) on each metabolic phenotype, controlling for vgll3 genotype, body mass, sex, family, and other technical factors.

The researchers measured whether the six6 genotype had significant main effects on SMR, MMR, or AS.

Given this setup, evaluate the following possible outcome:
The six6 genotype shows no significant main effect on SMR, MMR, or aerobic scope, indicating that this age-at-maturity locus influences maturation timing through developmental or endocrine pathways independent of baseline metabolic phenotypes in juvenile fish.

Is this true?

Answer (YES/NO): YES